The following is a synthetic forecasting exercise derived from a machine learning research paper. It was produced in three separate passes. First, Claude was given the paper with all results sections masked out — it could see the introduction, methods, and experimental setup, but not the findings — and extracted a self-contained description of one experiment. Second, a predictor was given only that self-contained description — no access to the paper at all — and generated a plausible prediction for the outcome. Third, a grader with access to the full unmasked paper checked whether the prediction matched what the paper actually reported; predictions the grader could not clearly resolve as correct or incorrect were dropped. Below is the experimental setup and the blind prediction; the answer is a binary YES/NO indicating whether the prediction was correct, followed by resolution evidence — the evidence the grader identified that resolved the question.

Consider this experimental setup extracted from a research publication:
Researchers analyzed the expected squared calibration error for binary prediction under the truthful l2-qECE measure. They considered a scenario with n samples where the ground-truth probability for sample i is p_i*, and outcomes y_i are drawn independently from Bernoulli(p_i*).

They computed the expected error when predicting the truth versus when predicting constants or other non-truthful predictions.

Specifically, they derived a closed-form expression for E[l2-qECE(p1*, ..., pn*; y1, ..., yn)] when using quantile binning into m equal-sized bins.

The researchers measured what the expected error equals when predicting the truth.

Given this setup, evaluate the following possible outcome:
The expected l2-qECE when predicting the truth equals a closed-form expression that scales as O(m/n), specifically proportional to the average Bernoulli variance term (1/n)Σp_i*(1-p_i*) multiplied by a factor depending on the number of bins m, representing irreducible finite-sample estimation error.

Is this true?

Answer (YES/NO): NO